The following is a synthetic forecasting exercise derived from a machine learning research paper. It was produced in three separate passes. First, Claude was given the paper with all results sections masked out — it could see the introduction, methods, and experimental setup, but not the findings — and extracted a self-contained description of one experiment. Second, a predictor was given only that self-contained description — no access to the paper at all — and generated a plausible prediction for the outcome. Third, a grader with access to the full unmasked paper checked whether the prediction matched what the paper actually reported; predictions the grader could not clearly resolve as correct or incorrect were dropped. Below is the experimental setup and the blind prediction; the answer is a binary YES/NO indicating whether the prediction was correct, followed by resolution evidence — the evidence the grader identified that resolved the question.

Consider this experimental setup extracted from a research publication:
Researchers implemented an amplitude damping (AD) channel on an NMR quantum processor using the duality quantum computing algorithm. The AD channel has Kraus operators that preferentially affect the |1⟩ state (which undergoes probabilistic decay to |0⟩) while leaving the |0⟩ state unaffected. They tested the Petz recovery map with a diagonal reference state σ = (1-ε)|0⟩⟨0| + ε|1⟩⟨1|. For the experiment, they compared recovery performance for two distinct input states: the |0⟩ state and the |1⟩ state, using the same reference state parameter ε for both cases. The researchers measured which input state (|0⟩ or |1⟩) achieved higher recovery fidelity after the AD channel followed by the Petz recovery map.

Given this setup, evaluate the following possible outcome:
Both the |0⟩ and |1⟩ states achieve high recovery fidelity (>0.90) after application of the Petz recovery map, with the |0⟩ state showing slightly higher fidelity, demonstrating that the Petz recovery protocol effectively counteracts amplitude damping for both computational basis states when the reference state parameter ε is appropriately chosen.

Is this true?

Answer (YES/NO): NO